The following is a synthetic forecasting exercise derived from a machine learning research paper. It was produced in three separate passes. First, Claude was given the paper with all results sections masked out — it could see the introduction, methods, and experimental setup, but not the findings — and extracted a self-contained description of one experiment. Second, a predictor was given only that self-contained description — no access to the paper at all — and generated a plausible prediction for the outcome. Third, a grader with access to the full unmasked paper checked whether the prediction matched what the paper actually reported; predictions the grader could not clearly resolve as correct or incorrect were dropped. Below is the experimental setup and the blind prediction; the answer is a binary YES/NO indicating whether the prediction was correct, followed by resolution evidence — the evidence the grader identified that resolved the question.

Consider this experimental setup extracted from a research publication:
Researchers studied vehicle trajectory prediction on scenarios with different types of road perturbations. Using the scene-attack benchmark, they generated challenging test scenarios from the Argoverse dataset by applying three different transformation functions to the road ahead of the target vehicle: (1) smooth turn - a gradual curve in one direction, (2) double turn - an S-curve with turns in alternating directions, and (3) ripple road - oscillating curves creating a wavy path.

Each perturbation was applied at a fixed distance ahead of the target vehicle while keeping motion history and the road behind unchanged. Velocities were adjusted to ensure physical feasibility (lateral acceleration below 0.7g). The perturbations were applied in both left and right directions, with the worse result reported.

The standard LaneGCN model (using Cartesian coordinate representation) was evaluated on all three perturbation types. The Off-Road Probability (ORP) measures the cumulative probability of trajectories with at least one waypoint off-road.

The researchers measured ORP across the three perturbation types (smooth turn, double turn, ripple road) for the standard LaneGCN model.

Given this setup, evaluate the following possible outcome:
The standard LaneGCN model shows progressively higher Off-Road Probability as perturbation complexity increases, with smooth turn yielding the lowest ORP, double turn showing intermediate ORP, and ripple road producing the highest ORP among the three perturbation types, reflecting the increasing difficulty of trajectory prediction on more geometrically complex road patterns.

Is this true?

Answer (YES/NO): NO